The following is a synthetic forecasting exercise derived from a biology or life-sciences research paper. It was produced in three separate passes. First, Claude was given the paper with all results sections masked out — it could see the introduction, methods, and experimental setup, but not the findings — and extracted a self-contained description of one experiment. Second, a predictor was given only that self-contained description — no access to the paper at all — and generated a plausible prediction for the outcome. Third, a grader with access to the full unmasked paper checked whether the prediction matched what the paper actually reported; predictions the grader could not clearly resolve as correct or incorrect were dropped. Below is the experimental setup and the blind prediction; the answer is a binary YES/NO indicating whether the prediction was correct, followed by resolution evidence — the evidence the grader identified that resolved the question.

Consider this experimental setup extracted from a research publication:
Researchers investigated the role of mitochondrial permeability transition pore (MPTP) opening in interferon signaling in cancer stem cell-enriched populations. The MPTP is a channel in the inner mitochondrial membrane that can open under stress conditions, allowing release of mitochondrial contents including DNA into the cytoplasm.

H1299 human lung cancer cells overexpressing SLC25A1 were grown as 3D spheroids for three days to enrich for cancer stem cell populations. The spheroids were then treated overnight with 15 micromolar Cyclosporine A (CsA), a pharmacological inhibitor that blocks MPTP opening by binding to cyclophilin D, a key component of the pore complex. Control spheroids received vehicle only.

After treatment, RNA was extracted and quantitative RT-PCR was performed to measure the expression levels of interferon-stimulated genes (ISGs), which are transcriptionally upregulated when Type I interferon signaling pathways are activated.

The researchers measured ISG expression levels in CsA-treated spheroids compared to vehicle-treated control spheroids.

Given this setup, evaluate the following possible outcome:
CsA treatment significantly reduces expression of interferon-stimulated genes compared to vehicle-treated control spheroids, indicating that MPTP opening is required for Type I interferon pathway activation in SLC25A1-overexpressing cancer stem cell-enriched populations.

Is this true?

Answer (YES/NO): YES